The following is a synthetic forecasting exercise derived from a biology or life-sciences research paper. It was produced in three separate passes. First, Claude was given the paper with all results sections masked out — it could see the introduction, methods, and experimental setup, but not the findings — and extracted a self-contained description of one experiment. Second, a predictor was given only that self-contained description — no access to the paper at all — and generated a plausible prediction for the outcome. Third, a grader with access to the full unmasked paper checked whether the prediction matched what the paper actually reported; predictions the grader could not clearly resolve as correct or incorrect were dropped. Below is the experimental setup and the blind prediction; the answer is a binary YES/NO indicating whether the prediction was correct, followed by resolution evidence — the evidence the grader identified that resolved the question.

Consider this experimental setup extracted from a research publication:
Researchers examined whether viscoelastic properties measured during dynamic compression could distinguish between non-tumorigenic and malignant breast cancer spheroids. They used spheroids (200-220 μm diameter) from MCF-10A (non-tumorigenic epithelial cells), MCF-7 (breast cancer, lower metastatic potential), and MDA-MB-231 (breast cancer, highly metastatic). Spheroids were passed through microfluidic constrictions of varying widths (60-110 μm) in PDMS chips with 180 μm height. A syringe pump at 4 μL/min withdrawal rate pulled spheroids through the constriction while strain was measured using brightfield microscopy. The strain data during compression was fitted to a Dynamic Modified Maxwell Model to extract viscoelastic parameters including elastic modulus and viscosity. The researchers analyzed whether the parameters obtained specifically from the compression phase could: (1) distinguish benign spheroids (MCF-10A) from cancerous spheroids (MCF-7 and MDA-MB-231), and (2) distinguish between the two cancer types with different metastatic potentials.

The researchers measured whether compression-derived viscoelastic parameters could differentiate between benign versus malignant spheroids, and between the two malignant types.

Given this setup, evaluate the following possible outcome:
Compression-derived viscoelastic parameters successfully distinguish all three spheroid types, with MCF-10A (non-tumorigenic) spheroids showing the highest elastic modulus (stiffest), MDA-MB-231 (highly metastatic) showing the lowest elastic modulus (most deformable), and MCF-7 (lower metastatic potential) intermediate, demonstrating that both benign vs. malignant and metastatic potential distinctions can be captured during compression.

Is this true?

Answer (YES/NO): NO